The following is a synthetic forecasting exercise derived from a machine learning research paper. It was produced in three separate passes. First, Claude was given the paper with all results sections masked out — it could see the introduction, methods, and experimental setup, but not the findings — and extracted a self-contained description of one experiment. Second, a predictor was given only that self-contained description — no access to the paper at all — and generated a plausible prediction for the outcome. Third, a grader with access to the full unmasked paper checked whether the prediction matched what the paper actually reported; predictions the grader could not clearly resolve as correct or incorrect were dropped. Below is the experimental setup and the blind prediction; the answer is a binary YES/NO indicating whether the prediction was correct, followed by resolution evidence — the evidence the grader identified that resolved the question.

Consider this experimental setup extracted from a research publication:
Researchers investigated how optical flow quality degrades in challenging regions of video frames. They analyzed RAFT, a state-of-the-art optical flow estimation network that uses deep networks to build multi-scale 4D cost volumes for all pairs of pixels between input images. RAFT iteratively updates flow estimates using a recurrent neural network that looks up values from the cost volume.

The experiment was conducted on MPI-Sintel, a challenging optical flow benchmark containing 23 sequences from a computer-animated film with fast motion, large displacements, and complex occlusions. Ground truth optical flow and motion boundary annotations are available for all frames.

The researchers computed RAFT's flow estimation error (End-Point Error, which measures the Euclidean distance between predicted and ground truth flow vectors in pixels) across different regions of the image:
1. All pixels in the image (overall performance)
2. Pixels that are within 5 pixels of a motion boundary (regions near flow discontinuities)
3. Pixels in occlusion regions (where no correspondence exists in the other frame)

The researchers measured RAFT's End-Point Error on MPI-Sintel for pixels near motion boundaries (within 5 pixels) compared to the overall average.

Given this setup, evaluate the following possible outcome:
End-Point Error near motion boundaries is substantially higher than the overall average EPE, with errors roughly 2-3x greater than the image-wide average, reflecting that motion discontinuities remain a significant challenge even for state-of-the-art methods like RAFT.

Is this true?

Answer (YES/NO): NO